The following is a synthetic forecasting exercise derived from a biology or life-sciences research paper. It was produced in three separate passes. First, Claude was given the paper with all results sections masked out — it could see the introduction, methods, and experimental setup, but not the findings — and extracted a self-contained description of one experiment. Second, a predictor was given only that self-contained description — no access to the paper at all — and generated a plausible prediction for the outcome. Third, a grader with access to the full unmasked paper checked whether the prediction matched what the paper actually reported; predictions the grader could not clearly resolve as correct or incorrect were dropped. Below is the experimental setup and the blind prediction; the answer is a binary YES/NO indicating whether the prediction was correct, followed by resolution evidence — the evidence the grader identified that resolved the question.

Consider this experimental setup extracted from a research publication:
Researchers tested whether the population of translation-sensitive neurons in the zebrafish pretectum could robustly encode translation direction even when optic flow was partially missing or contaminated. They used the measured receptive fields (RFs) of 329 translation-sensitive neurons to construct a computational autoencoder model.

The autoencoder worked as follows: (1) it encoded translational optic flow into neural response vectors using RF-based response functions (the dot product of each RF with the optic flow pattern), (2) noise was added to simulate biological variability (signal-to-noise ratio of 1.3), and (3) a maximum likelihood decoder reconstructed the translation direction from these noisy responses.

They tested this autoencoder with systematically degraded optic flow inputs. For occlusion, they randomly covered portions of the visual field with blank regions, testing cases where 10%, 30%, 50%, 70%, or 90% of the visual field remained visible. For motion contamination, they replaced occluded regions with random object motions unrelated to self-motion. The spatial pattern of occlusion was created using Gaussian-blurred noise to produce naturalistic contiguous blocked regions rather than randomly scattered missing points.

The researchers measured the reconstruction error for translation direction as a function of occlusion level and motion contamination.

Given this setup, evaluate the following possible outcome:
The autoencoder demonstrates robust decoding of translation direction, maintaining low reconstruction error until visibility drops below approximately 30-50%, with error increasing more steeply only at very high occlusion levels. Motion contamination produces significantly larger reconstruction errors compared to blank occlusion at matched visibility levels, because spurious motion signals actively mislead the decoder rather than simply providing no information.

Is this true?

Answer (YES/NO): NO